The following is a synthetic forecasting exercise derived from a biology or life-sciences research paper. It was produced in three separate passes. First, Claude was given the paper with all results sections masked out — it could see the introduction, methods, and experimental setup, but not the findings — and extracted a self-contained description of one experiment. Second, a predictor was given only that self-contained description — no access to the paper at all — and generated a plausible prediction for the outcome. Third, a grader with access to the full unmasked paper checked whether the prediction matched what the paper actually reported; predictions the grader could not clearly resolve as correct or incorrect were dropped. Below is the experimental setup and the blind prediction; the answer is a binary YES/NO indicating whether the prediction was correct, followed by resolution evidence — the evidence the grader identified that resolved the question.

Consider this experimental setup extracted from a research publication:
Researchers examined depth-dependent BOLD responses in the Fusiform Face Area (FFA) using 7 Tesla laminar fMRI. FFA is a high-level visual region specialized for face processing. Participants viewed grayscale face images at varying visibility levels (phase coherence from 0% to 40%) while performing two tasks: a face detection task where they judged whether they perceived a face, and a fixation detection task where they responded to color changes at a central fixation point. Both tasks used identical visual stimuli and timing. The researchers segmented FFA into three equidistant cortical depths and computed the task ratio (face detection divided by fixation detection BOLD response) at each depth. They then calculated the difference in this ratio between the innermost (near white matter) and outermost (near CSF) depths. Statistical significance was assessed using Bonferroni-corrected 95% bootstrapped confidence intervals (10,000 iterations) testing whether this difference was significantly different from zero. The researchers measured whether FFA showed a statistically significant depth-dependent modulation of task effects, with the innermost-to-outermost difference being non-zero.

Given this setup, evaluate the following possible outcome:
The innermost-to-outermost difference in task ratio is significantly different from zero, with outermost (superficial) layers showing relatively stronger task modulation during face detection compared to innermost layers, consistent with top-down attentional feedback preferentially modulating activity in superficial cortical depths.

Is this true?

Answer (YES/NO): YES